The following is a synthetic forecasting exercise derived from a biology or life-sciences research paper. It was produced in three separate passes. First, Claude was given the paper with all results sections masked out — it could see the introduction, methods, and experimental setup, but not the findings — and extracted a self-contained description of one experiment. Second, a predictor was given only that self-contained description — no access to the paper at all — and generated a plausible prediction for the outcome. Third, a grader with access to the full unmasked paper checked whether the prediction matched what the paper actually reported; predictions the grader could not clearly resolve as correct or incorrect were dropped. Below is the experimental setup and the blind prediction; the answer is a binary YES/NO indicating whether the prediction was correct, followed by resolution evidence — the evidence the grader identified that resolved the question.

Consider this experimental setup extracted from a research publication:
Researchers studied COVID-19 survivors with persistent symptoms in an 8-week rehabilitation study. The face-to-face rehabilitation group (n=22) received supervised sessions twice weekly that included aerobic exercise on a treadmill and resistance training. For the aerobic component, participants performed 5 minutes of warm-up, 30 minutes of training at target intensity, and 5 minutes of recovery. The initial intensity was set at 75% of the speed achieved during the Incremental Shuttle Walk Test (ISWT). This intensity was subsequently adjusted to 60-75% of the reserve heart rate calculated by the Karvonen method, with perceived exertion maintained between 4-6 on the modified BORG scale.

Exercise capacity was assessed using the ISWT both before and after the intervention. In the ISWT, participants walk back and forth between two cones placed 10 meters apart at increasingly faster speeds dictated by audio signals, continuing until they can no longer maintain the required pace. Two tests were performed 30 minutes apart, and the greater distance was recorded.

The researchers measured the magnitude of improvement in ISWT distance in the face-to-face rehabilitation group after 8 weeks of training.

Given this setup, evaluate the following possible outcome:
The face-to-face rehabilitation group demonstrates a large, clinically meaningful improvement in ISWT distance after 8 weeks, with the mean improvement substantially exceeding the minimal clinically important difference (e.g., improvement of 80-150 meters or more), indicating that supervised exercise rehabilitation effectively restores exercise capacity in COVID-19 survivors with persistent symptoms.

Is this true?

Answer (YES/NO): YES